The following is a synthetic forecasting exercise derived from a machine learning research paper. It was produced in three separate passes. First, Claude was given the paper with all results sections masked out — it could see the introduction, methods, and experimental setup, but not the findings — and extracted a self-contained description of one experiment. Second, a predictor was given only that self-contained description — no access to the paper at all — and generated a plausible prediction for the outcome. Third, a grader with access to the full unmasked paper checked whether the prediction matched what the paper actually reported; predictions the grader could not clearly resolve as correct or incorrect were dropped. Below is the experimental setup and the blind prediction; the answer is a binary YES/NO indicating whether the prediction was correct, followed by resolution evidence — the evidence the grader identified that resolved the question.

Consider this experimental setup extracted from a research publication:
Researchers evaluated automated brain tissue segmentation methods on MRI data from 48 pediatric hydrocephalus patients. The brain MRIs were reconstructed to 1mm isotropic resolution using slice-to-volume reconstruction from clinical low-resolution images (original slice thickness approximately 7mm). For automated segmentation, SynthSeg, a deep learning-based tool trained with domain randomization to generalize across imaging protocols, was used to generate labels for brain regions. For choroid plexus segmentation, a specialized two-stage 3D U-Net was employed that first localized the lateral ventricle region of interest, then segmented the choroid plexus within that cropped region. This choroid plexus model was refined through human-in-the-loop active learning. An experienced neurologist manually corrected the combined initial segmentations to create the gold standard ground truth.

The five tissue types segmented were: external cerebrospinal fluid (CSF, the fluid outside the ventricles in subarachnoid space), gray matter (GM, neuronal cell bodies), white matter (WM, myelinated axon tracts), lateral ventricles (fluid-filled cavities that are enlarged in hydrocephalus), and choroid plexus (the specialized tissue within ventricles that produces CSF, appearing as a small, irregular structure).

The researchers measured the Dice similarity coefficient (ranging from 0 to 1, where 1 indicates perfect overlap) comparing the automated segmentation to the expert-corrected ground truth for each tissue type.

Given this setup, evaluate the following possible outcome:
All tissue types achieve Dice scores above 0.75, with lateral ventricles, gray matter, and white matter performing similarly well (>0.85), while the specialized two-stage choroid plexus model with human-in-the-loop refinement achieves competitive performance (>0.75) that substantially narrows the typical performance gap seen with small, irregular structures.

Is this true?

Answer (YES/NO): NO